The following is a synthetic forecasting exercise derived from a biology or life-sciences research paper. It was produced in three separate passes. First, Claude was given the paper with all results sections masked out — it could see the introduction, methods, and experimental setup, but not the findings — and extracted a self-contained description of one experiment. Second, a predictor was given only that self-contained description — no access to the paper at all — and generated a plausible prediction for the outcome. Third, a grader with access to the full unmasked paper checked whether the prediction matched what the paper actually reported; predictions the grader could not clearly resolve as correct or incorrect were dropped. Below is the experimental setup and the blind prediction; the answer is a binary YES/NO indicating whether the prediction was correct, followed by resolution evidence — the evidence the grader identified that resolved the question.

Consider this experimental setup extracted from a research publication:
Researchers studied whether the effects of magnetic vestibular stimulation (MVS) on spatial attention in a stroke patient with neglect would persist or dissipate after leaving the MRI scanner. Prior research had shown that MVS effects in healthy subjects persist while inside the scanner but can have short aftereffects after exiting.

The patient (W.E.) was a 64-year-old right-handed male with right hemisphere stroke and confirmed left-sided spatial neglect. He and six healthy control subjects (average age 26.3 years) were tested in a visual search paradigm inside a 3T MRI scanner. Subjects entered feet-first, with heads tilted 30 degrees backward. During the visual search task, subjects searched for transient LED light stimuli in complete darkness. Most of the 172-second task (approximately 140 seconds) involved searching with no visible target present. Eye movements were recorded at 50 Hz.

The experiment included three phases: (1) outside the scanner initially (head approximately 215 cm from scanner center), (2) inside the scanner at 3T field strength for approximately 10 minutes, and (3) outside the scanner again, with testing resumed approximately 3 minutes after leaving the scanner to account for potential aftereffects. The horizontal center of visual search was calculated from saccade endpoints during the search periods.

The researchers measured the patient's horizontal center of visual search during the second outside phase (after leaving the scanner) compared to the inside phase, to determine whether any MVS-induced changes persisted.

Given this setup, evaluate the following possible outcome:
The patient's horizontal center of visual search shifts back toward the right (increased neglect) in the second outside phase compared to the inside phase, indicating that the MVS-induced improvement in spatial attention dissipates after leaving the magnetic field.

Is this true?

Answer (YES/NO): YES